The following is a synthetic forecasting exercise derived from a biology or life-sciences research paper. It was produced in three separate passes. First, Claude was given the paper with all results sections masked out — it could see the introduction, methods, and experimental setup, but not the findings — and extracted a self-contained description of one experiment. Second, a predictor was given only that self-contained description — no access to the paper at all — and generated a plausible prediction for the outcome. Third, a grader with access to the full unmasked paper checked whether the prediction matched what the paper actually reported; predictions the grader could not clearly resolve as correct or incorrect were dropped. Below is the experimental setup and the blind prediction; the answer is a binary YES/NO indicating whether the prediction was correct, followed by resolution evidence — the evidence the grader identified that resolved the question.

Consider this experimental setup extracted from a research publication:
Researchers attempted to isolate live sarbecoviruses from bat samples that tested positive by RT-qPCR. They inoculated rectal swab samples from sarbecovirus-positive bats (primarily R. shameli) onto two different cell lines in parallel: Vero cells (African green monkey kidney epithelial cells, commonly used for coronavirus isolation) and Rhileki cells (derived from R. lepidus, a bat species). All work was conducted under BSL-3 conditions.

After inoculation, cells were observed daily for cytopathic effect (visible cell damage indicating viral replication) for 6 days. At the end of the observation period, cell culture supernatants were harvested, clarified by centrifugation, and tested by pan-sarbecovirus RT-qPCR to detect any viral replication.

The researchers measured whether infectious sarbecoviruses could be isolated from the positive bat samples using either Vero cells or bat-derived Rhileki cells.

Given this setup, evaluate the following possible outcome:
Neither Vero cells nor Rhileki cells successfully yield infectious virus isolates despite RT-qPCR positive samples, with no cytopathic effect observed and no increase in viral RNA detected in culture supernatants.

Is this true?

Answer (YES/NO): YES